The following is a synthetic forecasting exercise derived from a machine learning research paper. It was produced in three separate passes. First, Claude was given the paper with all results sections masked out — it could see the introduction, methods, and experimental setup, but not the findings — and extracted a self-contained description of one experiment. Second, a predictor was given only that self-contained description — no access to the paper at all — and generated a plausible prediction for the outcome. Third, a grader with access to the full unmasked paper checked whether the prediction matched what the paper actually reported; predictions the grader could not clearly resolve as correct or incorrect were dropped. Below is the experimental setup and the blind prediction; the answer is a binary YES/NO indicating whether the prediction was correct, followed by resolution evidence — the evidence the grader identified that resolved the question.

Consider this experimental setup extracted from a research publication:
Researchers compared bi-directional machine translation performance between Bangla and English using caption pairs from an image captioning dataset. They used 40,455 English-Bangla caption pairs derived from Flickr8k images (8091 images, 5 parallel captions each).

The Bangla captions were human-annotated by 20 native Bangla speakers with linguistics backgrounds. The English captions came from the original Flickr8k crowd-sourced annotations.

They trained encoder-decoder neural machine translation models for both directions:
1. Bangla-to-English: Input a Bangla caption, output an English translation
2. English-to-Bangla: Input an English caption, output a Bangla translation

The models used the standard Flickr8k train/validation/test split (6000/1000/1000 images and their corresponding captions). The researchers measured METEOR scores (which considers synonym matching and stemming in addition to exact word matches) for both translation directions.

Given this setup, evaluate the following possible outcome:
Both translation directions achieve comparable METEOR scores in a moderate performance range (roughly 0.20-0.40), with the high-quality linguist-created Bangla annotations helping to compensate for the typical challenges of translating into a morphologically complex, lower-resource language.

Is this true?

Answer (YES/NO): NO